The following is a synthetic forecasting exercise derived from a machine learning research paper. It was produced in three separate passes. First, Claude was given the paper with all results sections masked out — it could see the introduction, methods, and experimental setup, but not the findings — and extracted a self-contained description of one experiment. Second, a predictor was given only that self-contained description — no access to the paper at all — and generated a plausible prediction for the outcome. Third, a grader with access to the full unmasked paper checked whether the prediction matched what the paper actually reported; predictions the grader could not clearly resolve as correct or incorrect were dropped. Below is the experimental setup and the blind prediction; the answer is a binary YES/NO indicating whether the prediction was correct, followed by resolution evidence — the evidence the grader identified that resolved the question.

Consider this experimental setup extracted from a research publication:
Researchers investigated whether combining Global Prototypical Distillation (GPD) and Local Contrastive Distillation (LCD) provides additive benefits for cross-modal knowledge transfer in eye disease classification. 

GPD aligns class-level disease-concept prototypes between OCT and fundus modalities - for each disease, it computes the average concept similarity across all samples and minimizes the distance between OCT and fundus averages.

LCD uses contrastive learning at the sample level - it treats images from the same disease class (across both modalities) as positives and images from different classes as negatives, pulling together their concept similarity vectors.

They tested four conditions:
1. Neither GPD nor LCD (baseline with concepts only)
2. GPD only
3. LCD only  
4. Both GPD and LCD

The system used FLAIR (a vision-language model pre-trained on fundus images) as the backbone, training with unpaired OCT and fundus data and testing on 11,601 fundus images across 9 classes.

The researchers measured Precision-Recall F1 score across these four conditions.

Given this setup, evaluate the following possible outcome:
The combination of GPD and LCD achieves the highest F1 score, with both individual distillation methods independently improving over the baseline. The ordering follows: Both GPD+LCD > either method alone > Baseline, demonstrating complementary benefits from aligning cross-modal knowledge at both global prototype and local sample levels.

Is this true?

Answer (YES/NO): YES